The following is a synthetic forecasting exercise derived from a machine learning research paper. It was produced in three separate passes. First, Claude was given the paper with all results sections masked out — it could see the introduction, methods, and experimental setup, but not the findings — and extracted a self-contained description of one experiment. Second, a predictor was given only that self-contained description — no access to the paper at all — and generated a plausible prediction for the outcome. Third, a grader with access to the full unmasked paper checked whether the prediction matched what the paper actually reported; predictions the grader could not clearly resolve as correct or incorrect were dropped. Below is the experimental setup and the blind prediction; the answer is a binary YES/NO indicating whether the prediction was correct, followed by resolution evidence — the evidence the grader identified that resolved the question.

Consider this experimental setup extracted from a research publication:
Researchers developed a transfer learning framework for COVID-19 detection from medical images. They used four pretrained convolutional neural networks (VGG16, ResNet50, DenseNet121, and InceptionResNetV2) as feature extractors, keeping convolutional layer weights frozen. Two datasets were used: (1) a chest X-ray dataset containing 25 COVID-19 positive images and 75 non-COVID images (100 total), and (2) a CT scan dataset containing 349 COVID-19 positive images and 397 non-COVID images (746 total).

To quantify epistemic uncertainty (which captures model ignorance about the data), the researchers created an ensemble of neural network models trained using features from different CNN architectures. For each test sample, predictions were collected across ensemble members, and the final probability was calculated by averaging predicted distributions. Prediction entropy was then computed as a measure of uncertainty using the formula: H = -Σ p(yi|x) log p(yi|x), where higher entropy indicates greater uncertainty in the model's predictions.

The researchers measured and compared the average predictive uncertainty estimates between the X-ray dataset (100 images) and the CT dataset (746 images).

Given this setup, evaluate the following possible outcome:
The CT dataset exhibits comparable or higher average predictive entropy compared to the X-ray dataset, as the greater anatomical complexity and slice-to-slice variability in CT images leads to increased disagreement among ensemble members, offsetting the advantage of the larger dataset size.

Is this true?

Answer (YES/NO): YES